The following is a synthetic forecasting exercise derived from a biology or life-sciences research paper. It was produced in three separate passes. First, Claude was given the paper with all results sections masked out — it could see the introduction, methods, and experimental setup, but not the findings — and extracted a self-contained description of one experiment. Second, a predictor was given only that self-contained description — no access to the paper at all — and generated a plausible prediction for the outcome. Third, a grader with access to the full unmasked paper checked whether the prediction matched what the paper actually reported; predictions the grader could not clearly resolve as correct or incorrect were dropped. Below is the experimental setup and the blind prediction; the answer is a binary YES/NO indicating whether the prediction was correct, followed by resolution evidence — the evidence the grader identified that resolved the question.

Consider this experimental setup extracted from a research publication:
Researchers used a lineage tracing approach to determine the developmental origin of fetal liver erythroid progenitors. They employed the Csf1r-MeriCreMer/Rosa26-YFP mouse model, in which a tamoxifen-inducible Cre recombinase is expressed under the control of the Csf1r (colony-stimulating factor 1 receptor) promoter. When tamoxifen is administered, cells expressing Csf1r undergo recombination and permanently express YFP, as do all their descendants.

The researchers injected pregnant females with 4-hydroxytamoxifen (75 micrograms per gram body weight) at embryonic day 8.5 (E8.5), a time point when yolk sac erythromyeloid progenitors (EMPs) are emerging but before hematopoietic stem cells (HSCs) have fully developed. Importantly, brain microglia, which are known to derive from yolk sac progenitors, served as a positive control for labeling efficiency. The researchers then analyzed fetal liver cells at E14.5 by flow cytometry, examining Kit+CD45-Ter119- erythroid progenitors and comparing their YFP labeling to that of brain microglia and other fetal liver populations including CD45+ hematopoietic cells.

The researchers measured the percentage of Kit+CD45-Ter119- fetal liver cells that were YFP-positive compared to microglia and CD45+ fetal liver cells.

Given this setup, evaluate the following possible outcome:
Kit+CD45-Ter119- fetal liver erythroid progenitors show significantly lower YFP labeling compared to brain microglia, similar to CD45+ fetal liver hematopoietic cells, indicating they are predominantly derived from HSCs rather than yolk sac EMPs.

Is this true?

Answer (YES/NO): NO